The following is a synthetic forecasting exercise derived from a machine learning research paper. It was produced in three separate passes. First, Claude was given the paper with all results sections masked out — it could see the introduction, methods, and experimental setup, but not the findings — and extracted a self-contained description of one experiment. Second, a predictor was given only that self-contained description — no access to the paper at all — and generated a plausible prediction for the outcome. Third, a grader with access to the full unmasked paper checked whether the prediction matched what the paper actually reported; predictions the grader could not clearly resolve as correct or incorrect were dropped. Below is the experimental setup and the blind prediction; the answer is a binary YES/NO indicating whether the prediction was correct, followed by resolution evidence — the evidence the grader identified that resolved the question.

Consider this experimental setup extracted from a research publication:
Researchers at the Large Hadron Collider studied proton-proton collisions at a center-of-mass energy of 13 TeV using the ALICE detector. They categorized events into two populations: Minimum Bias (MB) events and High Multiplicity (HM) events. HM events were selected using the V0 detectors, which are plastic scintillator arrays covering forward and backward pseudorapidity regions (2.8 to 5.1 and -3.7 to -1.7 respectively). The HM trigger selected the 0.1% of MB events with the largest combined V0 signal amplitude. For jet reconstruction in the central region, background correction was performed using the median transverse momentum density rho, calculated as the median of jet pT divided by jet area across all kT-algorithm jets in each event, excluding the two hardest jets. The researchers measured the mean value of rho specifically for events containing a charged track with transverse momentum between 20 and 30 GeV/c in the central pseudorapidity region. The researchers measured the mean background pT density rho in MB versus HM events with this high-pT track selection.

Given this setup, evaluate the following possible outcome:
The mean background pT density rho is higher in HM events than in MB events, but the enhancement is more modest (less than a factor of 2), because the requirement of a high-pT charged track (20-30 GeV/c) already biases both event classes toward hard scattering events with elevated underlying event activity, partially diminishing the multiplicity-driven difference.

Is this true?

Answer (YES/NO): NO